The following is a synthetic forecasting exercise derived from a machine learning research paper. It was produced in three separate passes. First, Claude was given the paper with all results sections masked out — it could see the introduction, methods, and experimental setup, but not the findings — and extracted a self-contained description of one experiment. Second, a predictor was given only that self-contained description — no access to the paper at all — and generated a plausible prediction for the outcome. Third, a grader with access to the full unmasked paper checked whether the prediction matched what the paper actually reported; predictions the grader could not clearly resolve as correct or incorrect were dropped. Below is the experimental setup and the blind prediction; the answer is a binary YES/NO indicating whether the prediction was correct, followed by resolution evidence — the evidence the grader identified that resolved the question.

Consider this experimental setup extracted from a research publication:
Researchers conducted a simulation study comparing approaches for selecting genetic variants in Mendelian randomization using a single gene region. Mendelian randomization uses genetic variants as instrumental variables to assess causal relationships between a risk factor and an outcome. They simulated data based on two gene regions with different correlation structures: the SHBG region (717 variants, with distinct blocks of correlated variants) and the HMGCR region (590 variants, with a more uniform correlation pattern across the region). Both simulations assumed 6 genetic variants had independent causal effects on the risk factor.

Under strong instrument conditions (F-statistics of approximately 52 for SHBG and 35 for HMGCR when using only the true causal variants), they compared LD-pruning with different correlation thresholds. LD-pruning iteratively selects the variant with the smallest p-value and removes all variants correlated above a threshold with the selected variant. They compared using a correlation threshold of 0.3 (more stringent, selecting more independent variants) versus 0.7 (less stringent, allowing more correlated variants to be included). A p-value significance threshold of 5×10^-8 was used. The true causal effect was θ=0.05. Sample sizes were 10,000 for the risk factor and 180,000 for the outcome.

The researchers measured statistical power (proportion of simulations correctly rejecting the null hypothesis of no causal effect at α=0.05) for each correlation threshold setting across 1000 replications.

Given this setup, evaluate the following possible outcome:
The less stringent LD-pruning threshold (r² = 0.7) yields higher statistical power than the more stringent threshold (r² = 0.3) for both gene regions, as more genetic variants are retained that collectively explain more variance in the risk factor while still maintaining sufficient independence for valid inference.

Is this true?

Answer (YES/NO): YES